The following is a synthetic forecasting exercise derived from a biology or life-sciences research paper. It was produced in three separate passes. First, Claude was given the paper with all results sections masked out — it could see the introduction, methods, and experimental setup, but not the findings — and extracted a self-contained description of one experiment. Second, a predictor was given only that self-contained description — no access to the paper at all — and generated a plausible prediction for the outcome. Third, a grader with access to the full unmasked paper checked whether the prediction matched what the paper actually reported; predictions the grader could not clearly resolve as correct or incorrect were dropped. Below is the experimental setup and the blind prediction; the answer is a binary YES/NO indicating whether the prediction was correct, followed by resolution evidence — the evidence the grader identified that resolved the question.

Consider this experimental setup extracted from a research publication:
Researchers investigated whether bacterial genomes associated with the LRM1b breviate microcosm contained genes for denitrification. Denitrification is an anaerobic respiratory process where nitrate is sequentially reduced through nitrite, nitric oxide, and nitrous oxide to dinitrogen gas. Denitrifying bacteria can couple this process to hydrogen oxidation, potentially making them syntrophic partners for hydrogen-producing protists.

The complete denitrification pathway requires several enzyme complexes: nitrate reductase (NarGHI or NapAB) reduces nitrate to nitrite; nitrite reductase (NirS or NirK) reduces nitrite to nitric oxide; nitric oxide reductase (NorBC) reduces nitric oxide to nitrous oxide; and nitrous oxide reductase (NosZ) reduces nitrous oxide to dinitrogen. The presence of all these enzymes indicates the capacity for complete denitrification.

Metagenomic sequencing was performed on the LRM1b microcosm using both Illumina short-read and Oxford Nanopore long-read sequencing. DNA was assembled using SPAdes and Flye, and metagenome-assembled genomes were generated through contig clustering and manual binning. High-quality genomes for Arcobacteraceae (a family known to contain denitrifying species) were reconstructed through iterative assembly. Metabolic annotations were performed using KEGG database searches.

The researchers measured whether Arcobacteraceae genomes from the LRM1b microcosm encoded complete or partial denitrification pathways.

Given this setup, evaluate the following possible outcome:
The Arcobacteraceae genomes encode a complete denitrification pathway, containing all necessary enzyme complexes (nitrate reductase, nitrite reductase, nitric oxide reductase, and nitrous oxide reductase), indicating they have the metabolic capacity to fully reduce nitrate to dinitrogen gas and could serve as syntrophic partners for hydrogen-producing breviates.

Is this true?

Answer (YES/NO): YES